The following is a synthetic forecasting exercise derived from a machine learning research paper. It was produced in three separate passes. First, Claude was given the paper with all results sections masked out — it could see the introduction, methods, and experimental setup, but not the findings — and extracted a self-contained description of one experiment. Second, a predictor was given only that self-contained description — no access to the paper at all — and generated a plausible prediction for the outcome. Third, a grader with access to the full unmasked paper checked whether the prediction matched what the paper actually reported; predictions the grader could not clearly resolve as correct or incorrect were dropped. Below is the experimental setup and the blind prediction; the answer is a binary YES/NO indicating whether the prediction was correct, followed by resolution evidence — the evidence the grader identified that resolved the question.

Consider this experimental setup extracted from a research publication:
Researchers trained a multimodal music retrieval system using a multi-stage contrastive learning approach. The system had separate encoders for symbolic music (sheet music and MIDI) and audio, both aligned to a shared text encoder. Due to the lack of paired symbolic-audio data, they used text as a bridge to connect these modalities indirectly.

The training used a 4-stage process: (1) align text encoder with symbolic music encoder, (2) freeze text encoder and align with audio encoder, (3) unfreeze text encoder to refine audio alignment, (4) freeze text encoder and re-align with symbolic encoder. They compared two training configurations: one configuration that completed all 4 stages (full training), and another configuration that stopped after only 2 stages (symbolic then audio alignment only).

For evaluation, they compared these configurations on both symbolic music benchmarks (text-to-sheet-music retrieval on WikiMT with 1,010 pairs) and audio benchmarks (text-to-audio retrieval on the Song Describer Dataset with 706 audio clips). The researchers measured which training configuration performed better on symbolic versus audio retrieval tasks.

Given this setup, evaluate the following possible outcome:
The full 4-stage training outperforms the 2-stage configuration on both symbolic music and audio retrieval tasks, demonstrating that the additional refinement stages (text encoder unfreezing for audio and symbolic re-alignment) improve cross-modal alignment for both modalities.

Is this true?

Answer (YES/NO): NO